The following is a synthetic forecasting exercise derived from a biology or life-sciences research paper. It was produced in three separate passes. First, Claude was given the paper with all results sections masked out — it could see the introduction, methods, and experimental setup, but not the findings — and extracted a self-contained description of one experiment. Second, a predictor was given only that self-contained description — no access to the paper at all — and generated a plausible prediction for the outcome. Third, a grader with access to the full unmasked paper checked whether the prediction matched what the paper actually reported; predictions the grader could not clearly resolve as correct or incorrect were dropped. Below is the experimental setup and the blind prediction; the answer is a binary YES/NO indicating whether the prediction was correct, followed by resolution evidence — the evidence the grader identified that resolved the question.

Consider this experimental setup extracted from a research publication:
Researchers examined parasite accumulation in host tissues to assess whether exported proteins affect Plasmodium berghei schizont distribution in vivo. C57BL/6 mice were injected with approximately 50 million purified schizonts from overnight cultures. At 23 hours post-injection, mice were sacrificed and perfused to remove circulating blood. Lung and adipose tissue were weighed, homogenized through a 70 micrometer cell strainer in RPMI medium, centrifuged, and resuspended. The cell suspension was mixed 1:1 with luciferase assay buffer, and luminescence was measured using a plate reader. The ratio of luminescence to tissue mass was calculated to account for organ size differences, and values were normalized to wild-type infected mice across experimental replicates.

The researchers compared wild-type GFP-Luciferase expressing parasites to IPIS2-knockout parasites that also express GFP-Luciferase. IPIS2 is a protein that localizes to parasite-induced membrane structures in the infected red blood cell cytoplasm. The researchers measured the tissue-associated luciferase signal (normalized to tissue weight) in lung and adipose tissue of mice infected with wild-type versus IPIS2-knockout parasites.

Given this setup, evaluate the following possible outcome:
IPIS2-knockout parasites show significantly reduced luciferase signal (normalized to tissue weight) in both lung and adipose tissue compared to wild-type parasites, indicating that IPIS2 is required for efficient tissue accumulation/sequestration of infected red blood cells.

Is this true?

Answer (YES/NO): YES